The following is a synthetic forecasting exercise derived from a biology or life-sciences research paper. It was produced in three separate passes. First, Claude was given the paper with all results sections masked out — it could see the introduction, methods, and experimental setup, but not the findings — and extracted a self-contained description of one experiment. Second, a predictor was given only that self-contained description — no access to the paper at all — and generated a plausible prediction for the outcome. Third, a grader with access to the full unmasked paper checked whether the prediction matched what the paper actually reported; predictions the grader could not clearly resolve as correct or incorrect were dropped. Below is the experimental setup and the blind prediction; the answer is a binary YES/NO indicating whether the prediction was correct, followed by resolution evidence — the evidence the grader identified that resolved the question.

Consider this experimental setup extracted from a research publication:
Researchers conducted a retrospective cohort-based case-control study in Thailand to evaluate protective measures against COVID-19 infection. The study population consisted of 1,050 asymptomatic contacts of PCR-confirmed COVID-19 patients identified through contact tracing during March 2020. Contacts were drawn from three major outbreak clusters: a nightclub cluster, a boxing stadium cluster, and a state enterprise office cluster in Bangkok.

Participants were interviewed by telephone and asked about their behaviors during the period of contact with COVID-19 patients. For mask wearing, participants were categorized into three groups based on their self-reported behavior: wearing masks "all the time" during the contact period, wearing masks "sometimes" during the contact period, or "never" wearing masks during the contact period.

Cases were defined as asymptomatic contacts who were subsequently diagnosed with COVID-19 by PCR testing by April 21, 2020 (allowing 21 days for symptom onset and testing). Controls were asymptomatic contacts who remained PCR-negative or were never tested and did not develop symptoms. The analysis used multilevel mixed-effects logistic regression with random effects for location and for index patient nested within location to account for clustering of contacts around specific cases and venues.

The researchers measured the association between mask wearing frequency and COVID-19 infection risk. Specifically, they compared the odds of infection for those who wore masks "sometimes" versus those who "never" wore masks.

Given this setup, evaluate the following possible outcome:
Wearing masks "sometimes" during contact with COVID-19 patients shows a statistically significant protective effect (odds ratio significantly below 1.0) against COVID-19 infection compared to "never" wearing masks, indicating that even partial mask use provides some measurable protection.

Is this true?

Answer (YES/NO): NO